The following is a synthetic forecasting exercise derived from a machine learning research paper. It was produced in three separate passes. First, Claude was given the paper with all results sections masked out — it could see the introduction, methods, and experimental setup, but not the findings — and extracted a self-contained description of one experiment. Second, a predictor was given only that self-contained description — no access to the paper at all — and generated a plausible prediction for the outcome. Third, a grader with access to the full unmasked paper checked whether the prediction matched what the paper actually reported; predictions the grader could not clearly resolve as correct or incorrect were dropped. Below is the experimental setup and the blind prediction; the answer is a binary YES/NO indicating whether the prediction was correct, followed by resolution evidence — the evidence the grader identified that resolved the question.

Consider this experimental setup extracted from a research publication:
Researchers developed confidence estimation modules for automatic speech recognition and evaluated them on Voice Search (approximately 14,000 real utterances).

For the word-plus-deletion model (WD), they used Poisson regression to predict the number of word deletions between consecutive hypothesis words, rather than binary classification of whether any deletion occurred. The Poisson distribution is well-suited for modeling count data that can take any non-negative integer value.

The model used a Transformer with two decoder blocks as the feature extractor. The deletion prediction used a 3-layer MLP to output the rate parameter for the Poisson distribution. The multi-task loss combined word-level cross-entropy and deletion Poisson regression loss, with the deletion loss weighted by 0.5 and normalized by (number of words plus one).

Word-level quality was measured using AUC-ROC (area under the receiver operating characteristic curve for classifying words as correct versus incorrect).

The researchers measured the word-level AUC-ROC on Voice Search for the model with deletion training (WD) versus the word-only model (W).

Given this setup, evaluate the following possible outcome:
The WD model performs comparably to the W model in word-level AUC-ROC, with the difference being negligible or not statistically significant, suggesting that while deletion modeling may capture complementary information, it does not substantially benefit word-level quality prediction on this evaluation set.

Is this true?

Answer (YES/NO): YES